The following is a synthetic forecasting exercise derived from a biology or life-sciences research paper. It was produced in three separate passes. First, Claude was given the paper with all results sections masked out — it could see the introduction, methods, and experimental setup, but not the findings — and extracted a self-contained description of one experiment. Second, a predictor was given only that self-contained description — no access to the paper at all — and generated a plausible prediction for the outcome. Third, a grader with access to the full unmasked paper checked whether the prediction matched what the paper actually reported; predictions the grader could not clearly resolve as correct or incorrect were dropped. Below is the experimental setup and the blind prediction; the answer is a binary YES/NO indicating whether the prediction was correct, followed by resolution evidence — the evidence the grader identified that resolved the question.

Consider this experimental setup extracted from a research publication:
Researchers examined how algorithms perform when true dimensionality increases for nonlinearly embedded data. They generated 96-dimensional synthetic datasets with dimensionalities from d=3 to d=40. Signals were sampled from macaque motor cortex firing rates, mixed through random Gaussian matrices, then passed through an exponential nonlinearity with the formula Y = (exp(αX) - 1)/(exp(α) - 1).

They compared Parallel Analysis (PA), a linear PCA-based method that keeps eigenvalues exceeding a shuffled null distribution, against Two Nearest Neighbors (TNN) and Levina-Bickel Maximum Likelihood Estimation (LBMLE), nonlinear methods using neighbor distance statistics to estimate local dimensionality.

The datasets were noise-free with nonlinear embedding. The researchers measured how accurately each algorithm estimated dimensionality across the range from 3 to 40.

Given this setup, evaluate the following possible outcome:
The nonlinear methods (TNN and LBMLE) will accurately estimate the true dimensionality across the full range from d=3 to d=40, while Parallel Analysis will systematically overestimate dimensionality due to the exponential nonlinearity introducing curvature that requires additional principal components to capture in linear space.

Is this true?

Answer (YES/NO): NO